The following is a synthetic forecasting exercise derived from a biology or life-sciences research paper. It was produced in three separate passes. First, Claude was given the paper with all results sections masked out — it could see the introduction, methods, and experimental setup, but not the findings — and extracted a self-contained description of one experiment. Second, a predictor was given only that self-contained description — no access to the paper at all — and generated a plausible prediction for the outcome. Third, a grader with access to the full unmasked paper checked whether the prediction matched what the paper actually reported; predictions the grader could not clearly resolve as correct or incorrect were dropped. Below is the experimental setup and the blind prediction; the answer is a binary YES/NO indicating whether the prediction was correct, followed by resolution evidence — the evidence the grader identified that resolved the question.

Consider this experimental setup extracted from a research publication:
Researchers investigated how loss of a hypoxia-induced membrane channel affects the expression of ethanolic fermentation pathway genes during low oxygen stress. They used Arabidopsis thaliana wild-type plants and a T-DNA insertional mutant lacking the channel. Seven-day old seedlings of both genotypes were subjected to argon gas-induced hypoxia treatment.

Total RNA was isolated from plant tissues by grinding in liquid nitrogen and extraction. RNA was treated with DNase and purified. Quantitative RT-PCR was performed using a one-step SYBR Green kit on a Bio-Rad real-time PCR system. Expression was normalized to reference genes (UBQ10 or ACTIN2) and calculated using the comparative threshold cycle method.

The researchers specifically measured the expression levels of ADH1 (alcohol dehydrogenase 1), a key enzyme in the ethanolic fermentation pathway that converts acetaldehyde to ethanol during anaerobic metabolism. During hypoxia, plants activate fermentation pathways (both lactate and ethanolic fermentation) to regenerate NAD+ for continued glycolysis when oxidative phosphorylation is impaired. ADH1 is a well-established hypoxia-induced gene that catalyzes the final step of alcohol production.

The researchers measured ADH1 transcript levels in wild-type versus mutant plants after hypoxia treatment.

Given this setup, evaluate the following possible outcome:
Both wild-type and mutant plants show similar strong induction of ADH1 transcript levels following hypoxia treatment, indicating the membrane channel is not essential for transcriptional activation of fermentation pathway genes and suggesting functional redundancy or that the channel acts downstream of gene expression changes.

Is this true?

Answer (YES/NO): NO